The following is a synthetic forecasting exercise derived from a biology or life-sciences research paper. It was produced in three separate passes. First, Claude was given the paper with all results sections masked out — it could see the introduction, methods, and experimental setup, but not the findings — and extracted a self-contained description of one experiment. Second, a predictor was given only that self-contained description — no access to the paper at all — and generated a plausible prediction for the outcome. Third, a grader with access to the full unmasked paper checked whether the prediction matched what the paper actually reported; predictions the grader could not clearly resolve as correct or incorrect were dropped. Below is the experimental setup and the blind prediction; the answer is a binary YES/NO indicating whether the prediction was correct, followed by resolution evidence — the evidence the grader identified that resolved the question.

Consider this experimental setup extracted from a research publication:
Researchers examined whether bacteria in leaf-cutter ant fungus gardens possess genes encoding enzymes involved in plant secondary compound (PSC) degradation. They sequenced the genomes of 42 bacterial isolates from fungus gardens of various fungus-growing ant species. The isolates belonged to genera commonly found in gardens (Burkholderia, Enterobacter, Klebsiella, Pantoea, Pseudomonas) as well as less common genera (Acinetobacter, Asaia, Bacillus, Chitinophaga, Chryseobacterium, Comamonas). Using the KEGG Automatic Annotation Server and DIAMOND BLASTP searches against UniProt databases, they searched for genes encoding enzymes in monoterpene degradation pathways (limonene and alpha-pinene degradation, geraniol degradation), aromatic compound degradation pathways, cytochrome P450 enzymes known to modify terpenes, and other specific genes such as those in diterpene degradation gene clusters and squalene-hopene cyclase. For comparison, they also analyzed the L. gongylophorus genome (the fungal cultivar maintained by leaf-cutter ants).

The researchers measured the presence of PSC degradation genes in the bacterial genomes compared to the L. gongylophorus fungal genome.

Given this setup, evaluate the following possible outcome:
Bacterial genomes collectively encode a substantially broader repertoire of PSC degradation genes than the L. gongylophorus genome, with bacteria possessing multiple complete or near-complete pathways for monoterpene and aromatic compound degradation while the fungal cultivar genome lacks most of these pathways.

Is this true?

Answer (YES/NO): YES